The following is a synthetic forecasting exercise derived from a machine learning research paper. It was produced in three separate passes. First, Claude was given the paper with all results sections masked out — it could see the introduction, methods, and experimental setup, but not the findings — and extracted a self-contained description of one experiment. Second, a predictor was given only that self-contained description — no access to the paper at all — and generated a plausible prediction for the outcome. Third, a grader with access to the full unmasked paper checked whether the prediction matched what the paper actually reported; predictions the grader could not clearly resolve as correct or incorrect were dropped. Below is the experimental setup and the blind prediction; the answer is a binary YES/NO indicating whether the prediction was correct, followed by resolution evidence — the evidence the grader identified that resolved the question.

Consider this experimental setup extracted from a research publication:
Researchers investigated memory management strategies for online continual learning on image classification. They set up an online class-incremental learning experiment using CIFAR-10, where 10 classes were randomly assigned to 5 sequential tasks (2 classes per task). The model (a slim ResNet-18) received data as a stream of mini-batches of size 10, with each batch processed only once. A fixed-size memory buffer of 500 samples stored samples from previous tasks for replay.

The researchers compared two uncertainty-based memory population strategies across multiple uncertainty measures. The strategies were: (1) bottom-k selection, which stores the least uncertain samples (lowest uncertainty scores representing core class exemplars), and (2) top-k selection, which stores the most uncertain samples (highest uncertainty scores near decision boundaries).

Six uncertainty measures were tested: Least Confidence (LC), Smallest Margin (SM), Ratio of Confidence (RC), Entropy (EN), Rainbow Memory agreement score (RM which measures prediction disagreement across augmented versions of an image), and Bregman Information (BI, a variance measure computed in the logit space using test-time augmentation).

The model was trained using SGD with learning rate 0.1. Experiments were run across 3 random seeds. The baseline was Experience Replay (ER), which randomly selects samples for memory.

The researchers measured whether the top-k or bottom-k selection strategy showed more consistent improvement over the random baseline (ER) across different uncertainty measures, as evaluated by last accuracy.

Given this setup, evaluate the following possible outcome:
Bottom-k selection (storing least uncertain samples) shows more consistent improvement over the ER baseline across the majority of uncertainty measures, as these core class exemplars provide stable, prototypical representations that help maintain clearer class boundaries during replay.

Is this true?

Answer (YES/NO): YES